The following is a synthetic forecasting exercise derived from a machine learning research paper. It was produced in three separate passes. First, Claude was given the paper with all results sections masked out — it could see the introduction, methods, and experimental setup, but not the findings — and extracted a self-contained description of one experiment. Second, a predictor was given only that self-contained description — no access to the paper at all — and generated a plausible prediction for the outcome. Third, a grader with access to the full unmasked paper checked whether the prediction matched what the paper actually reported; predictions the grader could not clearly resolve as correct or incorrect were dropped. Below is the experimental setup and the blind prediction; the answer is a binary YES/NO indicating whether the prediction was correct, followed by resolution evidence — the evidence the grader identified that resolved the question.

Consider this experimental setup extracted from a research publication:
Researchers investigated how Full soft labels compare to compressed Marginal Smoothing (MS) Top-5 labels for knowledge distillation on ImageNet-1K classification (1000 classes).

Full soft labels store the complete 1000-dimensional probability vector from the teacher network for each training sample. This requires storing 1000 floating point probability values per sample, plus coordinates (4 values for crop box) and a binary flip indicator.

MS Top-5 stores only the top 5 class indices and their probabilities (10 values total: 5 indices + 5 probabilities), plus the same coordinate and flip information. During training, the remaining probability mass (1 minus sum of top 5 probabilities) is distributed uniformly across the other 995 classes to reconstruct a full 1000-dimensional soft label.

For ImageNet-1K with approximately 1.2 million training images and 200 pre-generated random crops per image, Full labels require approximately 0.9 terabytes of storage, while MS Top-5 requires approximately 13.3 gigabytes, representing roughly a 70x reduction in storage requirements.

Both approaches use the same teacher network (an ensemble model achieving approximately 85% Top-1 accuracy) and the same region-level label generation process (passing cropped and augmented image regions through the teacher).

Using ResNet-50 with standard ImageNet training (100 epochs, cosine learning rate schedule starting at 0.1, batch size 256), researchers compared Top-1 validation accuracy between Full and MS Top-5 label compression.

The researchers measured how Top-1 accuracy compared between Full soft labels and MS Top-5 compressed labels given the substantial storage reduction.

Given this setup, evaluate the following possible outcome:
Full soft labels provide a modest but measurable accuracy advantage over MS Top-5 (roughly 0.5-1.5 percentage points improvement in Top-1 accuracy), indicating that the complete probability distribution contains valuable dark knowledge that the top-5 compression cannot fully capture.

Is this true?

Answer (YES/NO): NO